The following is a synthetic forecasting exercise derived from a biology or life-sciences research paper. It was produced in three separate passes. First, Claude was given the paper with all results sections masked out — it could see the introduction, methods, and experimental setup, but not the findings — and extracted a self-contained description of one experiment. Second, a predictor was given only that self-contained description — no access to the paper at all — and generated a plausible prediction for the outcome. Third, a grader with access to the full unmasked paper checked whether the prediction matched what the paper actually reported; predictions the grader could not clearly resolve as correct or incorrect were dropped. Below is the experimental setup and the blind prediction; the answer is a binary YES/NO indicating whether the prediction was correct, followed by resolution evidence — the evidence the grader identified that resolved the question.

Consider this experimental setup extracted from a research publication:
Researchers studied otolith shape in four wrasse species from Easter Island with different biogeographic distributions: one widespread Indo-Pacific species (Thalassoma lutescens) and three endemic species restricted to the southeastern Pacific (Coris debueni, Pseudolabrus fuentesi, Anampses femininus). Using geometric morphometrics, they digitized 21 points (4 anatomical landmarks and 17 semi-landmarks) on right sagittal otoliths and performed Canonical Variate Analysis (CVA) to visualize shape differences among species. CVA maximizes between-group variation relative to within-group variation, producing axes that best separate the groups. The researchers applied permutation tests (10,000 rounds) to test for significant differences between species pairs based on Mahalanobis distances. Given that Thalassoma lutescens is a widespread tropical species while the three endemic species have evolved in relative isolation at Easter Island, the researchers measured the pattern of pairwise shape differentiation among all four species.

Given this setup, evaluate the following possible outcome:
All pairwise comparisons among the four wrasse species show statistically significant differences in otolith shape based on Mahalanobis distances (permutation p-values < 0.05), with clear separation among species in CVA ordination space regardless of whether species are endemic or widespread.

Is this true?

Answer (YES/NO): YES